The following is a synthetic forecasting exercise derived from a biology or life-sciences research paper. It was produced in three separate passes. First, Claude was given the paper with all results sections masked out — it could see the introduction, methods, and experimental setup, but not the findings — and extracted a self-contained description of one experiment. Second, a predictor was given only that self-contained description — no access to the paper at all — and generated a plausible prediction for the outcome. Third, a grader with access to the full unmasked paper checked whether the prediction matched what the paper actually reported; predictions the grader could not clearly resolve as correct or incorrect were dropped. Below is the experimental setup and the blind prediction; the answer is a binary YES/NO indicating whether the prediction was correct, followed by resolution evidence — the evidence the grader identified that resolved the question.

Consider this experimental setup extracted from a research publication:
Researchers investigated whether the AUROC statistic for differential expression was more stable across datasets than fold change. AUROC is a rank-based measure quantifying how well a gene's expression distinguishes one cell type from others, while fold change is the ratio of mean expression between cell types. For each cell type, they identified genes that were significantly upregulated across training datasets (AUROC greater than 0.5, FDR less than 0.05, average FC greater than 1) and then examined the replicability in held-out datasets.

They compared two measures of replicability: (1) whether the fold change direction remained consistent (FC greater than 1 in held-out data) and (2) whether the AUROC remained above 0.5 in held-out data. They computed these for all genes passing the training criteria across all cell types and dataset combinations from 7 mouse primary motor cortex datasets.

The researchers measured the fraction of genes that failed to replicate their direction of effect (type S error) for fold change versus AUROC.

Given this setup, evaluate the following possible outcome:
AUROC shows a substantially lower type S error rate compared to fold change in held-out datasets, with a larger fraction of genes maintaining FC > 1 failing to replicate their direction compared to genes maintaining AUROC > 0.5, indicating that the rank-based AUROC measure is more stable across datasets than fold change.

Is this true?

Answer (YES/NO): NO